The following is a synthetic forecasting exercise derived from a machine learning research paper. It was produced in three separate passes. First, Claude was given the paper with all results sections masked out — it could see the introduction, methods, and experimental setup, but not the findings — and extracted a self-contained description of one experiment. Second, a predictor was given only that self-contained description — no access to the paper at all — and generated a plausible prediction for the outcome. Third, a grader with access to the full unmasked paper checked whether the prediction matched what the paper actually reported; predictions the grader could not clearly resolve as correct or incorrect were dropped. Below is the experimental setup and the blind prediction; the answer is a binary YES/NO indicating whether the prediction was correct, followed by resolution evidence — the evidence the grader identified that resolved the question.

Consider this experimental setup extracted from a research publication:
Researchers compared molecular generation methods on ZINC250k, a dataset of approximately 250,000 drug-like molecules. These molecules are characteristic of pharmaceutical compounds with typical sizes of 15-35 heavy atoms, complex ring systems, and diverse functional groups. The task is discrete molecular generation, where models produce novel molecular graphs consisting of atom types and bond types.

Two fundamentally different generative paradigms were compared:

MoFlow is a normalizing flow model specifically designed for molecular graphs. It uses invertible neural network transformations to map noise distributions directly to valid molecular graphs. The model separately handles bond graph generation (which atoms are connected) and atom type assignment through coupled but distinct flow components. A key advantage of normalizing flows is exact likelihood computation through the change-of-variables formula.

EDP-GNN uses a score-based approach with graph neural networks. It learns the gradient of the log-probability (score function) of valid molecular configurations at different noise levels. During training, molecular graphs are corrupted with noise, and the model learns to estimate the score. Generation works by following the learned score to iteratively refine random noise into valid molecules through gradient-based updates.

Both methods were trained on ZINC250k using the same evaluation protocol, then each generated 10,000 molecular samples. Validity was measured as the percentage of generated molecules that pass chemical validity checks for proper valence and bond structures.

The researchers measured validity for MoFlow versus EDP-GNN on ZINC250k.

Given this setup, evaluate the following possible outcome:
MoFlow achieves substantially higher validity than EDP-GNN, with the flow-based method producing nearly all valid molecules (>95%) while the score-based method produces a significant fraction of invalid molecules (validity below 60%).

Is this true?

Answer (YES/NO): NO